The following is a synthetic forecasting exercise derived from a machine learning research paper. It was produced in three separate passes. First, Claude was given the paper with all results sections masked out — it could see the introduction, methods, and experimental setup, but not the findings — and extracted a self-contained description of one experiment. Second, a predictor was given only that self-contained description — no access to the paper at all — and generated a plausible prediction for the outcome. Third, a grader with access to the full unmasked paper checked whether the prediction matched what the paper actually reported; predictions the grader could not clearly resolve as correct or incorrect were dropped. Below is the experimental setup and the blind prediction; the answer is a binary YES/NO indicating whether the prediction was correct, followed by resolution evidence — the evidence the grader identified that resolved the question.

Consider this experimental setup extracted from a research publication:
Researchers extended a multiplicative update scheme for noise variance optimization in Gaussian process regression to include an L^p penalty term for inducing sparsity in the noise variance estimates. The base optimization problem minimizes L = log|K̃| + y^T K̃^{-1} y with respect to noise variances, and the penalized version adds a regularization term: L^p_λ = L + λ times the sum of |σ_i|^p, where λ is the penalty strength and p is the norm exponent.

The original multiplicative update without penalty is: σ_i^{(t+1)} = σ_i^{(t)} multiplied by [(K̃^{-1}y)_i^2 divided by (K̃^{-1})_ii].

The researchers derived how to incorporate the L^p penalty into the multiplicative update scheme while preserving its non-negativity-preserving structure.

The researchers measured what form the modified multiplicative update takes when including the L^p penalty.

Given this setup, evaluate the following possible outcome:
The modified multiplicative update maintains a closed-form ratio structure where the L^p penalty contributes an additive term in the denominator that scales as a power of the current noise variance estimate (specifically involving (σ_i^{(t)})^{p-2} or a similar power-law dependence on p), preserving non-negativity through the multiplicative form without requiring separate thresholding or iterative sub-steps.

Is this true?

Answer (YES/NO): YES